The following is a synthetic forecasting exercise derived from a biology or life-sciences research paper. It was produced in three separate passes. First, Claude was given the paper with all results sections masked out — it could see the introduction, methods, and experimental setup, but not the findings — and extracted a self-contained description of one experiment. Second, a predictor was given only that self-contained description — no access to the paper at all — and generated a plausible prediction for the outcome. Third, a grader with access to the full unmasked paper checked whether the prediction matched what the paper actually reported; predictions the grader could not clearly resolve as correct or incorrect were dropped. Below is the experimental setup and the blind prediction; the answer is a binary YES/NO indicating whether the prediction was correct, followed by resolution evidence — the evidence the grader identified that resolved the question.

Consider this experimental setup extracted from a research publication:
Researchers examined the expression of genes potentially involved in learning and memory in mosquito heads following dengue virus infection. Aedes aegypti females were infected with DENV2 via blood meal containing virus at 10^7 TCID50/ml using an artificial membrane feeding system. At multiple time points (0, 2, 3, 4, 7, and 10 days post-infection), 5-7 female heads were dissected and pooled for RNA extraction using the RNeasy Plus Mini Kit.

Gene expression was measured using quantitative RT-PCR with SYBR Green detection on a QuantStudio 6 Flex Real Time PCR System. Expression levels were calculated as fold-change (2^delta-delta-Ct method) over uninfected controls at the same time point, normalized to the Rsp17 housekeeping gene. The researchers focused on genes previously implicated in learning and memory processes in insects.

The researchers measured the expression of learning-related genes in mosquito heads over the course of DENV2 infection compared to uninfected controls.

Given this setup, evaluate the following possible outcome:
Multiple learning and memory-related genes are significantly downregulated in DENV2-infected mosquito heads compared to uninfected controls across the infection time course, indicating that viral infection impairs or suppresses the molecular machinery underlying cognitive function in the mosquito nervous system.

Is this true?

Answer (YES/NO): NO